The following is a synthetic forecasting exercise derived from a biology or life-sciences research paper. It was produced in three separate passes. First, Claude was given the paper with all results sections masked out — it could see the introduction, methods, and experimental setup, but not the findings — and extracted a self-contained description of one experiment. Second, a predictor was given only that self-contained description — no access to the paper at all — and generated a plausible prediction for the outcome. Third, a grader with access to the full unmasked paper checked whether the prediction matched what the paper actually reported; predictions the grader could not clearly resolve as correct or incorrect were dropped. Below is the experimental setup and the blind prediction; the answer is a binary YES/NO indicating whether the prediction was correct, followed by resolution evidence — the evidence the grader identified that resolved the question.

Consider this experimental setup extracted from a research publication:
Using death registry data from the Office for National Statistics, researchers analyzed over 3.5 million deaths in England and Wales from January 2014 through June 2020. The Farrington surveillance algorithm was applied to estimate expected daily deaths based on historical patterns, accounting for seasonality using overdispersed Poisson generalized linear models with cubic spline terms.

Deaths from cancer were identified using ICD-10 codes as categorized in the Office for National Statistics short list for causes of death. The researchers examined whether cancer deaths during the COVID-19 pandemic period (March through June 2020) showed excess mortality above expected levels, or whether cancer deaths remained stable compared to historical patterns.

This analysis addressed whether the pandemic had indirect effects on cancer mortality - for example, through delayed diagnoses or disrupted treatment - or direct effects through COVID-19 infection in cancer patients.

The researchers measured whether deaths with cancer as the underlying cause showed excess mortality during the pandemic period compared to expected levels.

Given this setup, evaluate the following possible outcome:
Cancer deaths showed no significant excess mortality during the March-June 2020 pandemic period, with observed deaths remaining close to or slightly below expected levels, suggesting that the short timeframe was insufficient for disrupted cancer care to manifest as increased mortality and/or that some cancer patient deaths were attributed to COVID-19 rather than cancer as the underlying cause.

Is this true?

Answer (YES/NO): NO